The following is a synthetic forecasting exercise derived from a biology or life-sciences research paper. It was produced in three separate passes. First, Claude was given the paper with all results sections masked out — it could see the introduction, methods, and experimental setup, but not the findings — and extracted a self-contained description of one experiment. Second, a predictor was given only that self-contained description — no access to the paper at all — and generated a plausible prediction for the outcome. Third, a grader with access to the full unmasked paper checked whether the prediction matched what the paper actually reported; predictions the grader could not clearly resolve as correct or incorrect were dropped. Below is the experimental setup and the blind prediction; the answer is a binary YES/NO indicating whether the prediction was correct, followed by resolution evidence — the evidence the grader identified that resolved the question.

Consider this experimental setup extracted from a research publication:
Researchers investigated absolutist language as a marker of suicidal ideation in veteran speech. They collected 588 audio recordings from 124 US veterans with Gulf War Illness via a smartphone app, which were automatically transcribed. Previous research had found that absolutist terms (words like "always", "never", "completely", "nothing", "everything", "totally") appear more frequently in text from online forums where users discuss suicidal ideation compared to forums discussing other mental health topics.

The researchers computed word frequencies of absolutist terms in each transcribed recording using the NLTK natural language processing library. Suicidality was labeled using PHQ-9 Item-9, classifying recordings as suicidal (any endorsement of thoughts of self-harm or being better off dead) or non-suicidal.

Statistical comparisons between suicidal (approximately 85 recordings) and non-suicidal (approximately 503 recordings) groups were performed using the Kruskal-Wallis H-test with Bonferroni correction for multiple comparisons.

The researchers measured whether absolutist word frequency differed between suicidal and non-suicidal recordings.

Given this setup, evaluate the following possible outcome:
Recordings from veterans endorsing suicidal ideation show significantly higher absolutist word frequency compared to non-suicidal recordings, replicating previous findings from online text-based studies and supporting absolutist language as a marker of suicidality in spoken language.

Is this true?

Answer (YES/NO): NO